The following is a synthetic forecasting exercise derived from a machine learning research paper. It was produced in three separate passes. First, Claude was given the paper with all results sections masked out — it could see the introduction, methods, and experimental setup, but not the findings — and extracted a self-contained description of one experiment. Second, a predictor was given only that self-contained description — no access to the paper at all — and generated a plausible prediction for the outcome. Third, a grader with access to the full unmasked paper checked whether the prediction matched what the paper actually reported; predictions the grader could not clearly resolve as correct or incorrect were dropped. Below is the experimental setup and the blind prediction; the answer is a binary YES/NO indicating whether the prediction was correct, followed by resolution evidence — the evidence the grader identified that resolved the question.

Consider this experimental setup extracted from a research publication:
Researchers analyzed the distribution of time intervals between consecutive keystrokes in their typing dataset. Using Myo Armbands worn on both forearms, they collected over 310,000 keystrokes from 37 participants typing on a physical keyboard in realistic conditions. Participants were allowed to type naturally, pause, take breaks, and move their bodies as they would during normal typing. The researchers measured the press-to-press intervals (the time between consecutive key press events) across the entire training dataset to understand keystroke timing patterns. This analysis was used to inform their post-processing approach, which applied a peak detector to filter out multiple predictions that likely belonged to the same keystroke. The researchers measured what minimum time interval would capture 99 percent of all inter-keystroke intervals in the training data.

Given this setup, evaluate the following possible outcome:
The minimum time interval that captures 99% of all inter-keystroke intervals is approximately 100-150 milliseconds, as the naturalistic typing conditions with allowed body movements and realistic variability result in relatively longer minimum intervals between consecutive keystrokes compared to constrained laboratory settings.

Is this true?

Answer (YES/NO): NO